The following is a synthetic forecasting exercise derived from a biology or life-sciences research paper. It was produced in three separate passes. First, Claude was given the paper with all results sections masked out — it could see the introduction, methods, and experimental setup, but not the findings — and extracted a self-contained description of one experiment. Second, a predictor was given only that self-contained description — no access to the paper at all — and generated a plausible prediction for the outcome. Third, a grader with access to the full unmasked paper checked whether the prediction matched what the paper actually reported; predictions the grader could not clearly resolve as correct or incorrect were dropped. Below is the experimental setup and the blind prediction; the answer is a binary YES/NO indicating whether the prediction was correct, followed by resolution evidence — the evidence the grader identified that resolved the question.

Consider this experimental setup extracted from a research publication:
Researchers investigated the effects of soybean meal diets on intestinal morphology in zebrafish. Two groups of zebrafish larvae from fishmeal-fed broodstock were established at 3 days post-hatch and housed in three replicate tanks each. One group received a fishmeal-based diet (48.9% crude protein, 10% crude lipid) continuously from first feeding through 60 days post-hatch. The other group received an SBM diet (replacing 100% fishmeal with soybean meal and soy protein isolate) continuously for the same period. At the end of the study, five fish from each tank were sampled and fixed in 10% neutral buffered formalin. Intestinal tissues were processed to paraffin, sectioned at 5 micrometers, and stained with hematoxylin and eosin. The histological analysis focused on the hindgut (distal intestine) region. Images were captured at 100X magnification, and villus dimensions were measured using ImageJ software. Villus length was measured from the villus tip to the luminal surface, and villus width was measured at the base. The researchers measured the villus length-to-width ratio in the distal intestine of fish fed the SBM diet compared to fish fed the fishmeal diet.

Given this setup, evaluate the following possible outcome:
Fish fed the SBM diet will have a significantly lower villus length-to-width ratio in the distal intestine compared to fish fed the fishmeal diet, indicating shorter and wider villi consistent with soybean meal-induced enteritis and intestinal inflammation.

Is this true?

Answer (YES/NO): NO